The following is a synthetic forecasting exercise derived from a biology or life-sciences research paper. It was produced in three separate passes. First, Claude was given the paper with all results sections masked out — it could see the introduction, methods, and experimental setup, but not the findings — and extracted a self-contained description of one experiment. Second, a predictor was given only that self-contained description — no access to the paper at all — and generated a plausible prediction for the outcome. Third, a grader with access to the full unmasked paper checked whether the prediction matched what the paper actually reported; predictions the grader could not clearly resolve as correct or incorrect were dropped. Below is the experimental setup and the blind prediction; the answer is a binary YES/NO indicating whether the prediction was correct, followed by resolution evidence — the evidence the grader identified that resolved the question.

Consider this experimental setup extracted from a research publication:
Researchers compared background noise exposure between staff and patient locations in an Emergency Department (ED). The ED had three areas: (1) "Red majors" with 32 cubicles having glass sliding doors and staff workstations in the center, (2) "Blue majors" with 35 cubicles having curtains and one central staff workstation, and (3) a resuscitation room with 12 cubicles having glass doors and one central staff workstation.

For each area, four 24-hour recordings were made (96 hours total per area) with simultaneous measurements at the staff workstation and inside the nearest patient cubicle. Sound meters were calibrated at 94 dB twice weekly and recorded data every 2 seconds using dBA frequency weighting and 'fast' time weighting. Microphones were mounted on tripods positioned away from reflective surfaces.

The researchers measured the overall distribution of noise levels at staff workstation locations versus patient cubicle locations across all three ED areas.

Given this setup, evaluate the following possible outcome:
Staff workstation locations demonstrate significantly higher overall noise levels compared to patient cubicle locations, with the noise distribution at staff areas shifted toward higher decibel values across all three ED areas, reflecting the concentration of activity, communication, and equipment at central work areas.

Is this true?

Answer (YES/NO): NO